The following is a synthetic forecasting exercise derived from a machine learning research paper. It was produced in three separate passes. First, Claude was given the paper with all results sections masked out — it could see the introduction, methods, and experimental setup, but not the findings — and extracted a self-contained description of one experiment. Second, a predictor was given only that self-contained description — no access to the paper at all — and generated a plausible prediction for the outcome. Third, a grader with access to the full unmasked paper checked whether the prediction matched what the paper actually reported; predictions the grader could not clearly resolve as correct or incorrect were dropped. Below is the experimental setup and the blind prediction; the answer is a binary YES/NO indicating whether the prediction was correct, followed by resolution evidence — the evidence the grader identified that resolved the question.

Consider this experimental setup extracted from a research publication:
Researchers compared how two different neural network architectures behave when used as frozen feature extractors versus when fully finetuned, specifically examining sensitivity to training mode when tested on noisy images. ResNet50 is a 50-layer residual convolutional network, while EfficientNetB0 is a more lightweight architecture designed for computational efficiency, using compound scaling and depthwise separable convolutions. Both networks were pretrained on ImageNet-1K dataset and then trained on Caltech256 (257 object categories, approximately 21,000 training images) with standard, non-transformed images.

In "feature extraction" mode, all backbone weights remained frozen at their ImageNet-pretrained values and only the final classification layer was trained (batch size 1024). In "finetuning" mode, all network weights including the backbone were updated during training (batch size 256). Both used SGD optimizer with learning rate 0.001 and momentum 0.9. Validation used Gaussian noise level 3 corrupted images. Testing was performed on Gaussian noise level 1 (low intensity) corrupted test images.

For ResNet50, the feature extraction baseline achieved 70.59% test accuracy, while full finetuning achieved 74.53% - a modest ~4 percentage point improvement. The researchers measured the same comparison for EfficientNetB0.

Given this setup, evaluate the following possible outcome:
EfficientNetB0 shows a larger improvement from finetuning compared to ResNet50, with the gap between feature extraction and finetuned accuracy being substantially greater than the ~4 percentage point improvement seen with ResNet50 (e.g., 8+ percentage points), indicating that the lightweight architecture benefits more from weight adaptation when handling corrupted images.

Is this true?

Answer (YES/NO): YES